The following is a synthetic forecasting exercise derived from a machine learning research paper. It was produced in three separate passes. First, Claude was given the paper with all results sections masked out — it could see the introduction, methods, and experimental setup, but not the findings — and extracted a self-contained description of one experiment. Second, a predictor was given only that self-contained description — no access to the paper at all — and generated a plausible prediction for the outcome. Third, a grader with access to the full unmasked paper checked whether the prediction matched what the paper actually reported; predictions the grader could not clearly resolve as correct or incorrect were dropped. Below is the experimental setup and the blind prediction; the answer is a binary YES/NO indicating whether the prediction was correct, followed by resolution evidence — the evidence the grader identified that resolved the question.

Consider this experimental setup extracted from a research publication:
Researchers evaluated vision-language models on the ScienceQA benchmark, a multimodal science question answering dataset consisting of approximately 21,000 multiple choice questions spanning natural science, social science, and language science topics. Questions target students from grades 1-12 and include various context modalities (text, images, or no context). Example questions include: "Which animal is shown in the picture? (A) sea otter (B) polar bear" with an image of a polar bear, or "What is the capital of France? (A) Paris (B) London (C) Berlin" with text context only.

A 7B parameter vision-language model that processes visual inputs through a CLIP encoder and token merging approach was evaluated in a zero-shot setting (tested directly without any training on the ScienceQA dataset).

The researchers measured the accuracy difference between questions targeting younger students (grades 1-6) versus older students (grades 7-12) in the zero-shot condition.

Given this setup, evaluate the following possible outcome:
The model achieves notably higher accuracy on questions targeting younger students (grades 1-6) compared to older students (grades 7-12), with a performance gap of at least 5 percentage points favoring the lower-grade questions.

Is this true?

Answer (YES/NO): YES